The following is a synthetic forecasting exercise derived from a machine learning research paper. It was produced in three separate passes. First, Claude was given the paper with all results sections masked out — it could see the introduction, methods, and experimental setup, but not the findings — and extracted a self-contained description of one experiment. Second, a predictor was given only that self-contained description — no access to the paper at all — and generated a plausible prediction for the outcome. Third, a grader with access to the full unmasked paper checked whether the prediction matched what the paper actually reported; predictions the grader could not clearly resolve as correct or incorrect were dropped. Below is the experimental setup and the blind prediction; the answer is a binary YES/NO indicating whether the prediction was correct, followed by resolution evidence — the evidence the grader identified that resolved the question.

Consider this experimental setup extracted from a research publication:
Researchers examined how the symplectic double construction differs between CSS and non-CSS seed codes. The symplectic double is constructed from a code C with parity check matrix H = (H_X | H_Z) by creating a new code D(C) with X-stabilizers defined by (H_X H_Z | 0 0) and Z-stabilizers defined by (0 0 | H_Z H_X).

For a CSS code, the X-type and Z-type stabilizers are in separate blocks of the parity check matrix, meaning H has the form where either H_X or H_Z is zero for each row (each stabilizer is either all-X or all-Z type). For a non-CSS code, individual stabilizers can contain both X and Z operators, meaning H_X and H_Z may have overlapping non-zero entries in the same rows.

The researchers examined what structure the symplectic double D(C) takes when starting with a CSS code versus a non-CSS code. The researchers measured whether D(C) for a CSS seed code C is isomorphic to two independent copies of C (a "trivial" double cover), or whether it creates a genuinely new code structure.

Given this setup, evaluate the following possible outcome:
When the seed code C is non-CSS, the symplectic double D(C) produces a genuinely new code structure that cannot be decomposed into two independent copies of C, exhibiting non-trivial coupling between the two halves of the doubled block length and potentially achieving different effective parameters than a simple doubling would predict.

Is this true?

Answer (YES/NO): YES